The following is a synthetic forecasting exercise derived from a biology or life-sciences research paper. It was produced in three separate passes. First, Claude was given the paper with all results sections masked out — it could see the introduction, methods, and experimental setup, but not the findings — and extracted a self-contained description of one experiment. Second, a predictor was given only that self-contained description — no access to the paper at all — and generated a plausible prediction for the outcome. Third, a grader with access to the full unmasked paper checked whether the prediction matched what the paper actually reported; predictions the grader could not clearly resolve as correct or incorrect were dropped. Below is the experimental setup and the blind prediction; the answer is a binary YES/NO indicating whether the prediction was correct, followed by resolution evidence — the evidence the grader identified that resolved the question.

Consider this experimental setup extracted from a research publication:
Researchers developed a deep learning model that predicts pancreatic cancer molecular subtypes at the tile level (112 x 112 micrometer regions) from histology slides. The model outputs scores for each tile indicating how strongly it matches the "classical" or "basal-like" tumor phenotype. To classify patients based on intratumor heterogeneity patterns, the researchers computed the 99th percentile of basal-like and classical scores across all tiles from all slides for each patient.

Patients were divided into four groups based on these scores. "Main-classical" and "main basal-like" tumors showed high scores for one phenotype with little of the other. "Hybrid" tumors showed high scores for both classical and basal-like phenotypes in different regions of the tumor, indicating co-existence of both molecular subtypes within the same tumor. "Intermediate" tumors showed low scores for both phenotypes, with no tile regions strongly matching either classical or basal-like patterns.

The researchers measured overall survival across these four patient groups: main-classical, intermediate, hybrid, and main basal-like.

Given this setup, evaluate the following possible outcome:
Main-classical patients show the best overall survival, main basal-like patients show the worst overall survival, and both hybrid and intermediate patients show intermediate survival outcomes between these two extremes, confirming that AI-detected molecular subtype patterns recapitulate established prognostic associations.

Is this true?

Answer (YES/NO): YES